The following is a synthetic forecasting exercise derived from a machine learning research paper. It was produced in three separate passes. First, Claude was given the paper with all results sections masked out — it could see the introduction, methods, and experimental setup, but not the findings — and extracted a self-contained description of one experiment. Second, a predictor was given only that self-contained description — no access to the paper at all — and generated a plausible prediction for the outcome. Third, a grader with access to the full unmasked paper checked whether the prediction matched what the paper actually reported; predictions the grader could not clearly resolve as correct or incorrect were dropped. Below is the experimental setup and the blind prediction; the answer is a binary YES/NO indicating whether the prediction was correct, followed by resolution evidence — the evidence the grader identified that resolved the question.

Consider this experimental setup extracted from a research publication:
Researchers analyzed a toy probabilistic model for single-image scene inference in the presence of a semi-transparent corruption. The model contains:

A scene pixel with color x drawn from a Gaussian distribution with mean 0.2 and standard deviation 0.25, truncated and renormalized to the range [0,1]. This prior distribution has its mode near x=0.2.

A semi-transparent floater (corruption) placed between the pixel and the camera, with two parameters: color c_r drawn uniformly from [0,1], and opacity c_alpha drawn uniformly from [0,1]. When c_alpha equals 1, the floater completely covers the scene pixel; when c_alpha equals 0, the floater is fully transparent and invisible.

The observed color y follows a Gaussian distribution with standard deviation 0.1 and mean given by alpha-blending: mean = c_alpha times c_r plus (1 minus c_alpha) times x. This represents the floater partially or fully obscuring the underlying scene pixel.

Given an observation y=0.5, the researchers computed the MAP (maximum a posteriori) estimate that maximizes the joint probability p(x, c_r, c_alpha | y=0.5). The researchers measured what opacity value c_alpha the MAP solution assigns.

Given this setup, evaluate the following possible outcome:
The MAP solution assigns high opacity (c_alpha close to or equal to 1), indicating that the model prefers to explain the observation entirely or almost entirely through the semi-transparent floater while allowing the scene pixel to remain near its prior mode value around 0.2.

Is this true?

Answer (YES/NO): YES